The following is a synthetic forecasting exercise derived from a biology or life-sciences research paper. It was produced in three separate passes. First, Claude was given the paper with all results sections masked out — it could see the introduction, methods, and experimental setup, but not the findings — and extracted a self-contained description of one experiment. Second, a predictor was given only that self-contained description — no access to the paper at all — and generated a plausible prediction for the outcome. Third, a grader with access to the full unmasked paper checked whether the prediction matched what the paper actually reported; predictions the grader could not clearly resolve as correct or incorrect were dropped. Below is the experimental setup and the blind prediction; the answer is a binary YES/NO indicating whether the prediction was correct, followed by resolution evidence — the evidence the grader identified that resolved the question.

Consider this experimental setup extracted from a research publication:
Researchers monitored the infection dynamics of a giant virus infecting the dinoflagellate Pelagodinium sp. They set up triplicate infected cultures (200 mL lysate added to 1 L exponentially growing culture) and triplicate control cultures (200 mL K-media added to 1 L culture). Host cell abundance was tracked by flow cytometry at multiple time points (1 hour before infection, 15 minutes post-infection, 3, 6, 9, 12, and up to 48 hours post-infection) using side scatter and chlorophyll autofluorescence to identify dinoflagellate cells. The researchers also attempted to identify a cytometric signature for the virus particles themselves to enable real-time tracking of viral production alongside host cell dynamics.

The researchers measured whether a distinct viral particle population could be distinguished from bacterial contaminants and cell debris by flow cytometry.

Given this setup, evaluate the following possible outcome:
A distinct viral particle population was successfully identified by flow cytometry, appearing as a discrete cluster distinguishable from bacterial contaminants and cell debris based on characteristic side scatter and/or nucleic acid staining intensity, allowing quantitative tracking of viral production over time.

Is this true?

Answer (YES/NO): NO